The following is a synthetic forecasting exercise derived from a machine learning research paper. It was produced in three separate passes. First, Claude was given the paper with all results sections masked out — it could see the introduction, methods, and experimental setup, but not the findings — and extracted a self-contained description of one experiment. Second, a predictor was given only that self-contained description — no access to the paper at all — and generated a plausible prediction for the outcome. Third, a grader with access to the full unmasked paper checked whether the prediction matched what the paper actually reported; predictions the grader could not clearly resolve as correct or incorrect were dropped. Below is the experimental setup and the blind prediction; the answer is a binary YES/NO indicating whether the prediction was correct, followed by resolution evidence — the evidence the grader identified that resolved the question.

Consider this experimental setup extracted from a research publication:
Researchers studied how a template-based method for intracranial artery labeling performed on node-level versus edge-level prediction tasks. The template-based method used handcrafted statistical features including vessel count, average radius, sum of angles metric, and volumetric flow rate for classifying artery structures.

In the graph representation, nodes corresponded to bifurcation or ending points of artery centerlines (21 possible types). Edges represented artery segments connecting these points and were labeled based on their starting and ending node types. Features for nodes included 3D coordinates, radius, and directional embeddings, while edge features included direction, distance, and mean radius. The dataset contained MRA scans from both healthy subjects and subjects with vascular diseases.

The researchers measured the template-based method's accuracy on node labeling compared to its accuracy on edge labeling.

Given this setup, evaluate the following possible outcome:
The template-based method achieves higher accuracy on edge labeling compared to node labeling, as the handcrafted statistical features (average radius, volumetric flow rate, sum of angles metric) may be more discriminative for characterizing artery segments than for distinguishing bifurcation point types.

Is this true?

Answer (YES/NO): YES